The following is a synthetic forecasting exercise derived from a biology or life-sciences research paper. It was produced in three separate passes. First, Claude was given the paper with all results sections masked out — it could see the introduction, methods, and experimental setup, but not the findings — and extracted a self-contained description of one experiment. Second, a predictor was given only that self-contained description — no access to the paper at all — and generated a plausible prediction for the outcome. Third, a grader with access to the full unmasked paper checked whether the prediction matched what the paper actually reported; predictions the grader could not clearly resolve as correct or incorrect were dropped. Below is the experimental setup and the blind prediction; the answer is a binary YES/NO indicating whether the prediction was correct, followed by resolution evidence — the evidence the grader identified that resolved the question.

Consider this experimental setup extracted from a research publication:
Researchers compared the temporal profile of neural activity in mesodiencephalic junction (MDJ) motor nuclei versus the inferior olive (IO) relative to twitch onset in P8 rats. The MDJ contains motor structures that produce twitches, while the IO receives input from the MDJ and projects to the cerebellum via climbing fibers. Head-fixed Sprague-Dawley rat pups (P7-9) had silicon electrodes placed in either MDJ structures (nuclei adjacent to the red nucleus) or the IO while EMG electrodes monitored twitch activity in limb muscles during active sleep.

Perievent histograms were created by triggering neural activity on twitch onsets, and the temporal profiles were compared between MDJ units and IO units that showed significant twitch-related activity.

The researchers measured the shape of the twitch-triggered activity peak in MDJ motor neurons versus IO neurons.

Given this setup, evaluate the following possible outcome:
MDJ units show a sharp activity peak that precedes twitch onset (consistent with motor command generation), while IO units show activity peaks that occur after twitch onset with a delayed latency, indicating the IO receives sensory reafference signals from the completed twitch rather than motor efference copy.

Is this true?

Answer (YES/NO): NO